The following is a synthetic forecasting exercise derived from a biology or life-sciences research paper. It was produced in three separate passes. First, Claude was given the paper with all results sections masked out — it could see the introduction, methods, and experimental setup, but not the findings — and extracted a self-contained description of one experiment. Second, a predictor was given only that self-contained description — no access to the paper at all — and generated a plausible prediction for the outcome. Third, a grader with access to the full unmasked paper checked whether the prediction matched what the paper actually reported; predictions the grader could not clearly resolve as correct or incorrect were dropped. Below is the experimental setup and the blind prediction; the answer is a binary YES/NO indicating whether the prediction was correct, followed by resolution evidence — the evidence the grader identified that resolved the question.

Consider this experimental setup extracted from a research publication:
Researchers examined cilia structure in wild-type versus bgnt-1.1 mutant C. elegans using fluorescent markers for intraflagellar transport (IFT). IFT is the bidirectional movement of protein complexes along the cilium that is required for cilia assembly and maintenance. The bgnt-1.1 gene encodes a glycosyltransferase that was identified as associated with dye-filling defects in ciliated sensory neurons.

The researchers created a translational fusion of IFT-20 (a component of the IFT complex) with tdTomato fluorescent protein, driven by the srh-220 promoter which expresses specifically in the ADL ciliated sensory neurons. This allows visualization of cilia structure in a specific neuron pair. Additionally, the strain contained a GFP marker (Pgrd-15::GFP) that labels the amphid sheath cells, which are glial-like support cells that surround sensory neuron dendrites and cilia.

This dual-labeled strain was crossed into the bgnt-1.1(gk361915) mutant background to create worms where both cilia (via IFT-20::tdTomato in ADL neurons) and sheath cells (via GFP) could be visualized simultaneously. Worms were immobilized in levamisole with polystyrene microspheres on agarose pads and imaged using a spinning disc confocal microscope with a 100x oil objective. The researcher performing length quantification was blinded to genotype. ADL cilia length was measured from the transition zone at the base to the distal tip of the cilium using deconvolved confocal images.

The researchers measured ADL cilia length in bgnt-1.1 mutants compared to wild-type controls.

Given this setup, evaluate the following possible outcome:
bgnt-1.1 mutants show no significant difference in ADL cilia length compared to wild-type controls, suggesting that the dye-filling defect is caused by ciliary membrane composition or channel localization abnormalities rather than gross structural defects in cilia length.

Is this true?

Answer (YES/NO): NO